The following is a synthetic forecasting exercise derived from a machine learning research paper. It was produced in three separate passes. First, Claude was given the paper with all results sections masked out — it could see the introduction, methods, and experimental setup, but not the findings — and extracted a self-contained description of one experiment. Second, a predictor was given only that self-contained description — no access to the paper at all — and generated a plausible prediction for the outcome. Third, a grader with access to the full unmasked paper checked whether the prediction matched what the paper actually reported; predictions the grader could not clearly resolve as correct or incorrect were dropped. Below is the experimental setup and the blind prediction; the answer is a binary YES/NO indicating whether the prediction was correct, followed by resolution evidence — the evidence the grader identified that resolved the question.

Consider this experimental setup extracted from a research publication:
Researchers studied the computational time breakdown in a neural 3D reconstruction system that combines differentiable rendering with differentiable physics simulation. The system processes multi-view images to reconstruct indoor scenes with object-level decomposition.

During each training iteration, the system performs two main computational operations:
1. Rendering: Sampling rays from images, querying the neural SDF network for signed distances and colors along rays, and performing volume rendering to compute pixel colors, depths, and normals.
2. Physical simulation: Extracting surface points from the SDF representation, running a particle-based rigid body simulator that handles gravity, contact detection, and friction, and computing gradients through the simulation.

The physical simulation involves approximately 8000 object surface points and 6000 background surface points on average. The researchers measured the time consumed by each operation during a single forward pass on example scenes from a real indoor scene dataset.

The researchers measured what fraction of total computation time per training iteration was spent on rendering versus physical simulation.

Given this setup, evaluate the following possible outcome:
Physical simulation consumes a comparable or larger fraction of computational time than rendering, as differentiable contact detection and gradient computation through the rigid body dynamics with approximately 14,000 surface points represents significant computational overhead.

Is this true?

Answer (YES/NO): YES